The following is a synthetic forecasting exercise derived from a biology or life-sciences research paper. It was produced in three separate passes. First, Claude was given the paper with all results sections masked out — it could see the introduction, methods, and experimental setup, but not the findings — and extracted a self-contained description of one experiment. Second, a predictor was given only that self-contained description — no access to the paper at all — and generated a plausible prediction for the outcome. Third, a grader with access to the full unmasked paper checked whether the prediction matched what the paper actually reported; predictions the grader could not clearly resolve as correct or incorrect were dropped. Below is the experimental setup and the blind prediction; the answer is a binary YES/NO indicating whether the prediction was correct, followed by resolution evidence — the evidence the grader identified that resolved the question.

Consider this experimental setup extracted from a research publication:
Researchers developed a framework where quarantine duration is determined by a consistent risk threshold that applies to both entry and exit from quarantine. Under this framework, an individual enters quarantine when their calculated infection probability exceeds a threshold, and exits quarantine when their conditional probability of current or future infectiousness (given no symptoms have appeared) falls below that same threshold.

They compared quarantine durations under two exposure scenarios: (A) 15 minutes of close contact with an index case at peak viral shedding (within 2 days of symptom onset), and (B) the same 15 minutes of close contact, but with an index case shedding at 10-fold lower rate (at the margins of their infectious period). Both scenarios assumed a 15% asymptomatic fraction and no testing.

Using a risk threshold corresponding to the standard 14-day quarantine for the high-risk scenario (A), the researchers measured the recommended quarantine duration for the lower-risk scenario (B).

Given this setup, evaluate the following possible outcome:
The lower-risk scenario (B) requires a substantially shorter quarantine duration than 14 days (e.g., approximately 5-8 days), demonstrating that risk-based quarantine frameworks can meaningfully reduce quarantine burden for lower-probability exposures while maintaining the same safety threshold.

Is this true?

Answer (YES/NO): NO